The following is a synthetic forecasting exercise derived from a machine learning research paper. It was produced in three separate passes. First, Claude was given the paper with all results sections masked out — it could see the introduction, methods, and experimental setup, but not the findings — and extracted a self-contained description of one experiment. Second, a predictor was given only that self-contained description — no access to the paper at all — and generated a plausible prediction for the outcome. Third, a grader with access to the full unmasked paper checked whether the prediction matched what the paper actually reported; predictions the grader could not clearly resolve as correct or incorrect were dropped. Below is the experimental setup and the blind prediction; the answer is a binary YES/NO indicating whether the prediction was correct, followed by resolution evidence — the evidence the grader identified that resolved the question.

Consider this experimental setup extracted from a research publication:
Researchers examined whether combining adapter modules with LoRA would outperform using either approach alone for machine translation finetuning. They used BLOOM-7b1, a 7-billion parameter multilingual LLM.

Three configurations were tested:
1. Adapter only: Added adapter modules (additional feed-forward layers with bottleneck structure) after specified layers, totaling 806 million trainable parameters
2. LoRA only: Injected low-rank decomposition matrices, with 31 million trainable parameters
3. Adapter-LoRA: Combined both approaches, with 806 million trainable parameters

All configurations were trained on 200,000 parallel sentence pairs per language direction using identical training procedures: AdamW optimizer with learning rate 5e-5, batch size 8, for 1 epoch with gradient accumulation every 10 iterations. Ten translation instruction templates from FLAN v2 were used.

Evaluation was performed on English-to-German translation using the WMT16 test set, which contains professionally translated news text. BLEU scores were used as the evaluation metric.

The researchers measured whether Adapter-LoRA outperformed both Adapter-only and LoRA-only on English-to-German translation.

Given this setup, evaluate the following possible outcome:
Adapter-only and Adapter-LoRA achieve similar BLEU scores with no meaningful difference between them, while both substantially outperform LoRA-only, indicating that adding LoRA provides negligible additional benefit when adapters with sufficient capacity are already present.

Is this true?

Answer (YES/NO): NO